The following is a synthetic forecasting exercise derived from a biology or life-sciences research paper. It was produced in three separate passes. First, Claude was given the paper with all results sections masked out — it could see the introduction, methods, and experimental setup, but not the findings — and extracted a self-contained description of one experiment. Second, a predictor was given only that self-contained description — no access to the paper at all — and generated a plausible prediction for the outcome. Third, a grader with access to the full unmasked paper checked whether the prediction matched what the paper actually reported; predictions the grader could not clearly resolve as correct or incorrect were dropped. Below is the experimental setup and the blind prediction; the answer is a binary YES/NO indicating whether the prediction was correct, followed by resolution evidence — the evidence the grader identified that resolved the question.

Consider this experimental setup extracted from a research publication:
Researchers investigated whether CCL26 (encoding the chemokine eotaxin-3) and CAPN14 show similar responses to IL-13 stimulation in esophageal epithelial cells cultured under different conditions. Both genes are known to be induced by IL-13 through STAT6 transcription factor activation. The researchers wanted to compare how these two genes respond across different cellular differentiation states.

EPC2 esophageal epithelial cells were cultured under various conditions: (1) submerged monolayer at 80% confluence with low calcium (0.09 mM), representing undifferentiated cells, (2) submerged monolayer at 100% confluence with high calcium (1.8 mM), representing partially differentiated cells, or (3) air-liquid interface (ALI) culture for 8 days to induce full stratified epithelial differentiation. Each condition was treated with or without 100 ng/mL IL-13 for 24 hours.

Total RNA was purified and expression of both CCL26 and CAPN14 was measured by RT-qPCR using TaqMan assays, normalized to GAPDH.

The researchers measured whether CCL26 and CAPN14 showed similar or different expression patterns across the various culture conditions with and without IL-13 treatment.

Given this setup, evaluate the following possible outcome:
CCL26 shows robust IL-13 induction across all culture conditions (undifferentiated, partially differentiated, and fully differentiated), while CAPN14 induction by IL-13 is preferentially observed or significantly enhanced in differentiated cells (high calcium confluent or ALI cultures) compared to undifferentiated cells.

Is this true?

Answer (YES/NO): YES